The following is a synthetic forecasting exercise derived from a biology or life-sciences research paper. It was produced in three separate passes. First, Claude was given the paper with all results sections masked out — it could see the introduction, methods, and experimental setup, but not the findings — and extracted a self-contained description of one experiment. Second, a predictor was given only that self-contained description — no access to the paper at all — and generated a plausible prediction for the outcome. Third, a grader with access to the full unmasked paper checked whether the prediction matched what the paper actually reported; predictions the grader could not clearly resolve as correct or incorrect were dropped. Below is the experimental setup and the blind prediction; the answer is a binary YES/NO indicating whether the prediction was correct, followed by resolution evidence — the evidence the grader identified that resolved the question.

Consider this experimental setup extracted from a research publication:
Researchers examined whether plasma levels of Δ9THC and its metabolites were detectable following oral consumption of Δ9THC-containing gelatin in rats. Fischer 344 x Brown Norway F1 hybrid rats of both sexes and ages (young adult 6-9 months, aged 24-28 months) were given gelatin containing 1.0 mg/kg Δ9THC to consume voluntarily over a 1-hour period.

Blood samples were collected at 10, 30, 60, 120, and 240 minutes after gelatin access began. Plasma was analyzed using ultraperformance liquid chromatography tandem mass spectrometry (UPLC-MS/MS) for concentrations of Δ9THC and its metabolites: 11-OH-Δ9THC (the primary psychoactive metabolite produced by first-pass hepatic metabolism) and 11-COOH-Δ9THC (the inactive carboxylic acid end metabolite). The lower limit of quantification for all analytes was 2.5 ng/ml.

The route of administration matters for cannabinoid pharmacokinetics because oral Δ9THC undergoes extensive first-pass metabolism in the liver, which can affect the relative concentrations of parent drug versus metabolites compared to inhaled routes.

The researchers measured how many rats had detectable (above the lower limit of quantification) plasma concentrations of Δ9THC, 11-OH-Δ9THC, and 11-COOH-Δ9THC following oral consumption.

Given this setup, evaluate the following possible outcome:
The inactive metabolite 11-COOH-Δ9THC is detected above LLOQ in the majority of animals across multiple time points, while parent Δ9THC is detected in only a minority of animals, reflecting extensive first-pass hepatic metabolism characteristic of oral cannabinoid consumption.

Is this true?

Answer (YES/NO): YES